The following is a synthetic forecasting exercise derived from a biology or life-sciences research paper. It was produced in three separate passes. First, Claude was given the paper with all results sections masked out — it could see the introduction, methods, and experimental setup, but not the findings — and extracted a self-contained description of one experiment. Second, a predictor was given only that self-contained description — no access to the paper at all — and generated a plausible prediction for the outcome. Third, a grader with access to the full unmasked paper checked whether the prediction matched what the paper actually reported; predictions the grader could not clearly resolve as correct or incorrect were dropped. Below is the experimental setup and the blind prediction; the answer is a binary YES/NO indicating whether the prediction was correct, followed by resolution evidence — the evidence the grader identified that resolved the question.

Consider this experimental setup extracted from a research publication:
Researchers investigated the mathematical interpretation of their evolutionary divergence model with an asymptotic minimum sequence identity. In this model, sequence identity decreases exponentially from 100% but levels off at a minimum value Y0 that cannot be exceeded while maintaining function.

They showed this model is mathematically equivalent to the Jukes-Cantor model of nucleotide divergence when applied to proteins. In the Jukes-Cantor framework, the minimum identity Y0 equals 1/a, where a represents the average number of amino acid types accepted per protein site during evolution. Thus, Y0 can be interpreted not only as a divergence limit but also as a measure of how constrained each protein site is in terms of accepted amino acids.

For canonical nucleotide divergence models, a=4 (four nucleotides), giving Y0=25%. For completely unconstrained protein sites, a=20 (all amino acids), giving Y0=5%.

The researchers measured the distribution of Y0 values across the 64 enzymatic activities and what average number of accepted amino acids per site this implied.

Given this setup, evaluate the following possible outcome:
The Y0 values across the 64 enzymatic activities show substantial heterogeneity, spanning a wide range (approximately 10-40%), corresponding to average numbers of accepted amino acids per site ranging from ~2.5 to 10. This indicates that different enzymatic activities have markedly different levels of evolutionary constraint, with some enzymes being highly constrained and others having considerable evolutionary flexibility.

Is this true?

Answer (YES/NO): NO